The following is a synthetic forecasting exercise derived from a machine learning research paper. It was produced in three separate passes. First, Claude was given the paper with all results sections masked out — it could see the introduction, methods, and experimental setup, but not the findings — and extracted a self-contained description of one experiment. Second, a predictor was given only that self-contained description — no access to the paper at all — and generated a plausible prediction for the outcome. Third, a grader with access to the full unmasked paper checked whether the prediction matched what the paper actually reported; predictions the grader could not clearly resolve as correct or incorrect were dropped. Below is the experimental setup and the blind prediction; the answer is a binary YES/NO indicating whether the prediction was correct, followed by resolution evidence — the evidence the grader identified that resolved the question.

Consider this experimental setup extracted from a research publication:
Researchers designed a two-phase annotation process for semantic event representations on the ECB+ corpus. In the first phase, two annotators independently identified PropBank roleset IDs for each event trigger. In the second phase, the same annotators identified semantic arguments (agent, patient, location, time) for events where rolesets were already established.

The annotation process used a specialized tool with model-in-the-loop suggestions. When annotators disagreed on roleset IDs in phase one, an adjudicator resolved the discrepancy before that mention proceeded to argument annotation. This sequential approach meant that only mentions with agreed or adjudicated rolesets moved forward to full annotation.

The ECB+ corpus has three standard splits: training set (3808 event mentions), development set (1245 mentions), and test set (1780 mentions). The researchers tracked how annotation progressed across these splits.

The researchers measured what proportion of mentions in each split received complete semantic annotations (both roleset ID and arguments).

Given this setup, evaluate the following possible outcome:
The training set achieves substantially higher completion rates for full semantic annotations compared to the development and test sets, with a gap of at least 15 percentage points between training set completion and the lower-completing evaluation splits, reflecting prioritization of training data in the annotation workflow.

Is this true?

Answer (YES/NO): NO